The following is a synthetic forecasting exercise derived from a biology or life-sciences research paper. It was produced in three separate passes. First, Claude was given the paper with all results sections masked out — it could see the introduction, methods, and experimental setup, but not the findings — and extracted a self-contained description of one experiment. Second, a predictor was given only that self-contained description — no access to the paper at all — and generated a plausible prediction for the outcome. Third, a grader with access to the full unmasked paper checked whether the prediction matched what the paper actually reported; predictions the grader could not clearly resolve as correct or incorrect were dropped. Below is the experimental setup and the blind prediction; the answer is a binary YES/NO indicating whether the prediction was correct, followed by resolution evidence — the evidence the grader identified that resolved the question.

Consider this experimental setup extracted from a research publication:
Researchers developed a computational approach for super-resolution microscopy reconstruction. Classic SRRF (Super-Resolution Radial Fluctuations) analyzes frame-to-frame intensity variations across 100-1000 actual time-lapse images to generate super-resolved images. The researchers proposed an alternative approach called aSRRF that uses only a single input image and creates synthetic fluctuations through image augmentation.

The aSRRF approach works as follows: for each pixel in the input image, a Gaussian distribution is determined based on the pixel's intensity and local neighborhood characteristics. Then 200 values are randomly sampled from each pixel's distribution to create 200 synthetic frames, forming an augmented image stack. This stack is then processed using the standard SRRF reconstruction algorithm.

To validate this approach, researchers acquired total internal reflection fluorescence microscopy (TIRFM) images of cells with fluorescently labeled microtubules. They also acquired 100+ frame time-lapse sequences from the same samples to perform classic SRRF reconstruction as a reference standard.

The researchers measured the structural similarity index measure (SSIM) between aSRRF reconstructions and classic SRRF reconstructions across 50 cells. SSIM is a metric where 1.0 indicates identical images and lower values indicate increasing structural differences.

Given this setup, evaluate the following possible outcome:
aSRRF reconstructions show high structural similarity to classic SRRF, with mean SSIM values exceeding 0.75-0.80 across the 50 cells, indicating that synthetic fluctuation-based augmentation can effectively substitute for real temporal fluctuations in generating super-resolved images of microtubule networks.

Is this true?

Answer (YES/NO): YES